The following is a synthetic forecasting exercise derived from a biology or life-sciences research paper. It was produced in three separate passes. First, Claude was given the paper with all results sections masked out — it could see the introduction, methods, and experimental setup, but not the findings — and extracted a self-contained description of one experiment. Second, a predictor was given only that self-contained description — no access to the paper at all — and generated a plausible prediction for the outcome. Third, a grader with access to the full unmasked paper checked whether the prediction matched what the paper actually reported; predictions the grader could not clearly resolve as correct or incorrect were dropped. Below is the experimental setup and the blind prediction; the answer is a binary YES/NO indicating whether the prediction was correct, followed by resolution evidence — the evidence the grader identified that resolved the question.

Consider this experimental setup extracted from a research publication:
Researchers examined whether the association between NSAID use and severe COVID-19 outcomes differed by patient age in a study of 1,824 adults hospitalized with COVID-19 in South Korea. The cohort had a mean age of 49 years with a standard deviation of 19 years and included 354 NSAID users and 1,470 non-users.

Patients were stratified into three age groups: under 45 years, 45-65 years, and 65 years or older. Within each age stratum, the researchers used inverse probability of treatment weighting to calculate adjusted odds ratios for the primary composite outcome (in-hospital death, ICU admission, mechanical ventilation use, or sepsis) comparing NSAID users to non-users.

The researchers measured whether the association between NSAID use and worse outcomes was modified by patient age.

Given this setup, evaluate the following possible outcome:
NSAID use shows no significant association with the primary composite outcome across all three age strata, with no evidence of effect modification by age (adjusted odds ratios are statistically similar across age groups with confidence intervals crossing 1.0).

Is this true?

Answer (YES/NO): NO